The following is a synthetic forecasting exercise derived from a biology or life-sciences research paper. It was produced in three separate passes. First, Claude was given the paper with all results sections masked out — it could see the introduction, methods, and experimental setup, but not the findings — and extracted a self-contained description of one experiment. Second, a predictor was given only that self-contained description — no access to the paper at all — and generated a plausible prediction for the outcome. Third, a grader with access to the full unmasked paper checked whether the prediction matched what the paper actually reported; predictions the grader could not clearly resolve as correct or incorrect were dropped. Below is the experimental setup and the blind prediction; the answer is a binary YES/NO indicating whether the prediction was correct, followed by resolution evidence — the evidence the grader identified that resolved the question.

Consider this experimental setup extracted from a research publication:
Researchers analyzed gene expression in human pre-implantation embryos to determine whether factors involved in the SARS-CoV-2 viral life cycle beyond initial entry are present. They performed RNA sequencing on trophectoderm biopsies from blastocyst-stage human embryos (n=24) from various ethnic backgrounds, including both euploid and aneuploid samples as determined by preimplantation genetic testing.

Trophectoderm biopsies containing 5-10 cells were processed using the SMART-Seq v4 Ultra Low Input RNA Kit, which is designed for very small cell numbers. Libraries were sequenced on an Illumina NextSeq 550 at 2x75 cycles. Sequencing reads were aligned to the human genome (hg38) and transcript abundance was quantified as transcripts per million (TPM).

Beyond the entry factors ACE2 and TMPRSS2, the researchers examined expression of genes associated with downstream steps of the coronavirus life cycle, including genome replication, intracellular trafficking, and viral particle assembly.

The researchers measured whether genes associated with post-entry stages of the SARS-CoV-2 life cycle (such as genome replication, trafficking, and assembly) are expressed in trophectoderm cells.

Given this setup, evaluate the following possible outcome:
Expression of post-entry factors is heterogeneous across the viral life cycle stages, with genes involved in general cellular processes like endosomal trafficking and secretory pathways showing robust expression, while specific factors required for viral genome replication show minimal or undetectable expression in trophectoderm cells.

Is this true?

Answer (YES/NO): NO